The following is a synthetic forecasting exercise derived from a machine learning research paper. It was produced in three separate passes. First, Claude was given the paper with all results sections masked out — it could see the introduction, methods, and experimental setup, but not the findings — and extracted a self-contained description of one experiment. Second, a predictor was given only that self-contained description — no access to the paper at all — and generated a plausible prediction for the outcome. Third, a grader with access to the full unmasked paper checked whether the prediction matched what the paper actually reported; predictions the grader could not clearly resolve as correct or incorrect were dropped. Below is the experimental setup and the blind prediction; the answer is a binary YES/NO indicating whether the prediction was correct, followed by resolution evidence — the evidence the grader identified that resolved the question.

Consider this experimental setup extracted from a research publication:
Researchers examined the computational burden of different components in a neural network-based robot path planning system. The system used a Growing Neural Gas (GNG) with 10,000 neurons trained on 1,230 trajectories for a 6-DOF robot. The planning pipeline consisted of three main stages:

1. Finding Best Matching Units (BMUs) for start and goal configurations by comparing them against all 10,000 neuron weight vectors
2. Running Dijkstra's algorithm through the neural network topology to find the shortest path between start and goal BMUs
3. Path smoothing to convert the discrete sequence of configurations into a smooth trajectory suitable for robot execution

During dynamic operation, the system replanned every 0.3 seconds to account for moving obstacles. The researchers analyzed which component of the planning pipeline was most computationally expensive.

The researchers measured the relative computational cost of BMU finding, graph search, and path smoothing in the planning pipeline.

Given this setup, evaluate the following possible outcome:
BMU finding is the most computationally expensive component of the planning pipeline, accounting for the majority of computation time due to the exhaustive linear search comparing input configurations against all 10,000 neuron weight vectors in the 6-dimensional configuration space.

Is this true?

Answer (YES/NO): NO